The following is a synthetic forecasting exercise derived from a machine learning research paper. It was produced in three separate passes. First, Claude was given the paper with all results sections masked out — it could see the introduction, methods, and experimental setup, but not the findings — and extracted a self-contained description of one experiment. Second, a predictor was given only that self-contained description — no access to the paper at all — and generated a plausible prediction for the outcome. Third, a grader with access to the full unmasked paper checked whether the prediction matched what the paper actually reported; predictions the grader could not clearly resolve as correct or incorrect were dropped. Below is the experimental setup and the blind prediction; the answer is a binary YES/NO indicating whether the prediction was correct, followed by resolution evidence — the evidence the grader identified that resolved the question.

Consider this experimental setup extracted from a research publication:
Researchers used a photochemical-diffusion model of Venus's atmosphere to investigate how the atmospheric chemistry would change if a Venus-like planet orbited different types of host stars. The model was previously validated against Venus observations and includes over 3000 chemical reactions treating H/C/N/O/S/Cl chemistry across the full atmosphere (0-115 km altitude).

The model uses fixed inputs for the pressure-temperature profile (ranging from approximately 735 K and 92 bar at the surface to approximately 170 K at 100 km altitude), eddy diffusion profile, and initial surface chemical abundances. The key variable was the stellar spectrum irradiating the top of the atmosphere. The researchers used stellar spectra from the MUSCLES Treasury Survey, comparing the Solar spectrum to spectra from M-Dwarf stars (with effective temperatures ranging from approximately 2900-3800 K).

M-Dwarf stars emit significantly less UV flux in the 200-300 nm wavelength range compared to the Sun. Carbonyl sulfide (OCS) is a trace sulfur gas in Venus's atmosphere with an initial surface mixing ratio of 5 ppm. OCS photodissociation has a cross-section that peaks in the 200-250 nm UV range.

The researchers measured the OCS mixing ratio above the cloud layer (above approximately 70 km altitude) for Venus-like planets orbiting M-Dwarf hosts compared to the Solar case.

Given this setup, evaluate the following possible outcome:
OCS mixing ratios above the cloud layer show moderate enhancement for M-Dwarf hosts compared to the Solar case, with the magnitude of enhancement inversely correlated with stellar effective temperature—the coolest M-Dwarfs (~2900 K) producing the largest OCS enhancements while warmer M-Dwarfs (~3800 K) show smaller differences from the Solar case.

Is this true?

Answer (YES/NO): NO